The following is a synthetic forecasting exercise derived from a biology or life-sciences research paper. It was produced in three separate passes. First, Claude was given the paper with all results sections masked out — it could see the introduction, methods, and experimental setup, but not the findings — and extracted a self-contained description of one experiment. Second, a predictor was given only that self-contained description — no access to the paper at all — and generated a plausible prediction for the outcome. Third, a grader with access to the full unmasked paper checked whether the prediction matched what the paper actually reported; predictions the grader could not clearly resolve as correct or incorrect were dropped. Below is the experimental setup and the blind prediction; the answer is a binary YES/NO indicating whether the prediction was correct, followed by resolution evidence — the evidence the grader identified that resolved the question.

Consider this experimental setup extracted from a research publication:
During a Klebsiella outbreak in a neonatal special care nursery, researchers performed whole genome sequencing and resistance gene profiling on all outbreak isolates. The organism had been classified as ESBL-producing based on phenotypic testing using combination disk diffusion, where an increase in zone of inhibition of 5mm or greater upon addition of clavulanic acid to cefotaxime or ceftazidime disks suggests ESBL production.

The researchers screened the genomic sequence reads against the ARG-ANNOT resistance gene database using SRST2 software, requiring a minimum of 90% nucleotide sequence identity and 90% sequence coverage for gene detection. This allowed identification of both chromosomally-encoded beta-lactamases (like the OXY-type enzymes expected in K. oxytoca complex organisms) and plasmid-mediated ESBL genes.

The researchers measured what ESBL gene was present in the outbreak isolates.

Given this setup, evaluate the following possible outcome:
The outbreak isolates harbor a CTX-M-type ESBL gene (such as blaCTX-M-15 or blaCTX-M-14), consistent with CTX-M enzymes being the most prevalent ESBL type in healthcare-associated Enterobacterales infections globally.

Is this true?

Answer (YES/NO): NO